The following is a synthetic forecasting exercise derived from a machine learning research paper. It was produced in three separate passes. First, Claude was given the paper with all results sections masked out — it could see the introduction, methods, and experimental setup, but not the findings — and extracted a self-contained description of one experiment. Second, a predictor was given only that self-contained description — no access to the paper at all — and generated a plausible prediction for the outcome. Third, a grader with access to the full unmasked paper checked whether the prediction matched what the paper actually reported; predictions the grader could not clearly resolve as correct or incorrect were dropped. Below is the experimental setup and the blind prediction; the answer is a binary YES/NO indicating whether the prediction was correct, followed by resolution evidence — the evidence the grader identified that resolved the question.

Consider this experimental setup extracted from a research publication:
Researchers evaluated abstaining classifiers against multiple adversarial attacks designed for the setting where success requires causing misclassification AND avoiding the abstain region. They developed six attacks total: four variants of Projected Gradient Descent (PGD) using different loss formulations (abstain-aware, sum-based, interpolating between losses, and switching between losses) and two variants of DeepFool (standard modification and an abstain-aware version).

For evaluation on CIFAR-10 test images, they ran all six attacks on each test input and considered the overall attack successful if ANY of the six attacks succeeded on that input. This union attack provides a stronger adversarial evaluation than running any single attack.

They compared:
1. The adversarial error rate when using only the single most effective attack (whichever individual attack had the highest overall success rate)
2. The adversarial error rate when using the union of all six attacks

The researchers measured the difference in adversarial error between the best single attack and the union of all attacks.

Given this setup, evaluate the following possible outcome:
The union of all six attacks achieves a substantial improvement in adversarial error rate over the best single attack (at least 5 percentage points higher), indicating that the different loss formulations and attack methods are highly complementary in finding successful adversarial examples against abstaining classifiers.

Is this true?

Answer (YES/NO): NO